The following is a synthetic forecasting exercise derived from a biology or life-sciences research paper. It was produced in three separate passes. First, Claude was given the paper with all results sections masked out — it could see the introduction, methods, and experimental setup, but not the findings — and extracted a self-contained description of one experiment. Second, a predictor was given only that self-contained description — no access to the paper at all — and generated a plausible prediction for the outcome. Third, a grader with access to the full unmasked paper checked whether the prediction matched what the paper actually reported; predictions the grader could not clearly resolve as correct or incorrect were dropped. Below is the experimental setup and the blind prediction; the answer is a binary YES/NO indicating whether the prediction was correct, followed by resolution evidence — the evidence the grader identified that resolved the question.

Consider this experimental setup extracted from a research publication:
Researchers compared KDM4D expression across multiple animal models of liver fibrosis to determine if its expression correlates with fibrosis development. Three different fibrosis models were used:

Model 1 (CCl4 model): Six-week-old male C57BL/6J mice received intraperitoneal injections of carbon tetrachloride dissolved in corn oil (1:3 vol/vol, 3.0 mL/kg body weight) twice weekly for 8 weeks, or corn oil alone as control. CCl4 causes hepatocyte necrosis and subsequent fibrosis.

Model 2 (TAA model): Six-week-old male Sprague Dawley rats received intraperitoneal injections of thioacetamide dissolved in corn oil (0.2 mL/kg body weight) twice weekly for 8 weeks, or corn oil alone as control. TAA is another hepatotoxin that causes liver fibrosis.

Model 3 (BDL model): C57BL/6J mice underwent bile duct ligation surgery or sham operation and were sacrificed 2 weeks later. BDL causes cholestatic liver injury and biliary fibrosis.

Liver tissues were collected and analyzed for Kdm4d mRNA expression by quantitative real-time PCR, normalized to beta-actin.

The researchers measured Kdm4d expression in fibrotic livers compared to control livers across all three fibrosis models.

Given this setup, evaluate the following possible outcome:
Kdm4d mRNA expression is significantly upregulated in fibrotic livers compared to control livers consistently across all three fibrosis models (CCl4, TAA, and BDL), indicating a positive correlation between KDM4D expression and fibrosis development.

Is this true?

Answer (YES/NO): YES